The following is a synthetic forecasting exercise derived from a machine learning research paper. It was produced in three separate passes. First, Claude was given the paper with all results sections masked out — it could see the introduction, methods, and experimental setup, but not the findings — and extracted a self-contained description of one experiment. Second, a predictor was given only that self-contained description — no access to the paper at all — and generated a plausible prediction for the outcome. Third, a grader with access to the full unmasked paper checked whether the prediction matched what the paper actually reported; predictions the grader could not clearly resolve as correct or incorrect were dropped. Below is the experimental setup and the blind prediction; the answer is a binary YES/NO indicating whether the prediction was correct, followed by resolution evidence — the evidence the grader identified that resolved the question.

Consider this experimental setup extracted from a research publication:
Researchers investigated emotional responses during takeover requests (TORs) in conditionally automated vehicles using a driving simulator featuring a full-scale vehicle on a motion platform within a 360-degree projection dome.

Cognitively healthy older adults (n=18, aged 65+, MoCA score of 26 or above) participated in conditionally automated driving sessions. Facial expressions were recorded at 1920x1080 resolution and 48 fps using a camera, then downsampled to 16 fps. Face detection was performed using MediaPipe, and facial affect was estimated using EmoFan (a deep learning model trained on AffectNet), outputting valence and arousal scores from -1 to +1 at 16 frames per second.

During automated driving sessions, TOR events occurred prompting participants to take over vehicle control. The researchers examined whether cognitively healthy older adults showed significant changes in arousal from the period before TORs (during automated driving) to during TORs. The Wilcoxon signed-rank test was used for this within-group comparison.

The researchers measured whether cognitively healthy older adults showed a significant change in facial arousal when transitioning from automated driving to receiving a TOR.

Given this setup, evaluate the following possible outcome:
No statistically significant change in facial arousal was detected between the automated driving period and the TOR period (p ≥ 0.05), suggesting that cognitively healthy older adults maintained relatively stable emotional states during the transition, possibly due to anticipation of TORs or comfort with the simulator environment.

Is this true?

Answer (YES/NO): NO